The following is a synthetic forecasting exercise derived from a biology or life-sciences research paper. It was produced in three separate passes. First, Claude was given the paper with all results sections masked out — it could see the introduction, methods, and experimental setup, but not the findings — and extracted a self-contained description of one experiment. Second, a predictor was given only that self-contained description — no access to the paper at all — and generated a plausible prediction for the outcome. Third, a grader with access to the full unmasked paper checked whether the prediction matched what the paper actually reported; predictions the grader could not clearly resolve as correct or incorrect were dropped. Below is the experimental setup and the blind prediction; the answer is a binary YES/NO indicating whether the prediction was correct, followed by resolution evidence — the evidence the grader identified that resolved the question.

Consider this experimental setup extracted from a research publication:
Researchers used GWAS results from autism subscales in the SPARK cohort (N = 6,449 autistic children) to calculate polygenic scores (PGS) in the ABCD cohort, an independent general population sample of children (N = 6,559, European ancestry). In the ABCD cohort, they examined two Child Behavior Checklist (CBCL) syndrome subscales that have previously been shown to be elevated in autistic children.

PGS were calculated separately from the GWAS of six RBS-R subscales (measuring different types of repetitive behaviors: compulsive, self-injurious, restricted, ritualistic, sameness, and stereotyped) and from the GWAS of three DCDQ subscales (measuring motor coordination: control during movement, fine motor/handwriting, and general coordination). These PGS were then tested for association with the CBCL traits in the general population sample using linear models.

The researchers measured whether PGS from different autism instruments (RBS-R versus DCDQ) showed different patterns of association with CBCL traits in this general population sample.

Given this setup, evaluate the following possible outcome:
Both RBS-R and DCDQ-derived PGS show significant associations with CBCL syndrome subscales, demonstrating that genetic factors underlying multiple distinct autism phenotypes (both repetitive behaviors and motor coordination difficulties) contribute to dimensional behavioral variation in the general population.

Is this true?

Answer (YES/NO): NO